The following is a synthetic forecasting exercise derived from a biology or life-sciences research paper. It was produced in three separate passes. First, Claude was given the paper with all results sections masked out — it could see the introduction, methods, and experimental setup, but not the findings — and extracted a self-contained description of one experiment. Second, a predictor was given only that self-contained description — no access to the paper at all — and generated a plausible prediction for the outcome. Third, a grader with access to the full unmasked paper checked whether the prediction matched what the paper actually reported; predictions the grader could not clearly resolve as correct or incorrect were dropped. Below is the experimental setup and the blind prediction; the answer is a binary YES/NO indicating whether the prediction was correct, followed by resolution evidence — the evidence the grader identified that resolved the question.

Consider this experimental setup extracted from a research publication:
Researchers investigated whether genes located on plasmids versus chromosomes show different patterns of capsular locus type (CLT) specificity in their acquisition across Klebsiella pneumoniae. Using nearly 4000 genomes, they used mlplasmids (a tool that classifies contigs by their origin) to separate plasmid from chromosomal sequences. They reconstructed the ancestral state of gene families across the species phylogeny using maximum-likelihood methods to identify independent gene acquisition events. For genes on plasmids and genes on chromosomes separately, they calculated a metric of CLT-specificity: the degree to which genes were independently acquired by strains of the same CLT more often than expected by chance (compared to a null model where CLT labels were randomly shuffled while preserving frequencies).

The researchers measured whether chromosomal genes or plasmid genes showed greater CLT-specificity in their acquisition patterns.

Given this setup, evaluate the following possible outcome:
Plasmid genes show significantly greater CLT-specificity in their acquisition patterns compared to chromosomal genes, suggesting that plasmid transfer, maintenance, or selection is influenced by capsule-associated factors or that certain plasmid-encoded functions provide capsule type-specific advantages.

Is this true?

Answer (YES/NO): NO